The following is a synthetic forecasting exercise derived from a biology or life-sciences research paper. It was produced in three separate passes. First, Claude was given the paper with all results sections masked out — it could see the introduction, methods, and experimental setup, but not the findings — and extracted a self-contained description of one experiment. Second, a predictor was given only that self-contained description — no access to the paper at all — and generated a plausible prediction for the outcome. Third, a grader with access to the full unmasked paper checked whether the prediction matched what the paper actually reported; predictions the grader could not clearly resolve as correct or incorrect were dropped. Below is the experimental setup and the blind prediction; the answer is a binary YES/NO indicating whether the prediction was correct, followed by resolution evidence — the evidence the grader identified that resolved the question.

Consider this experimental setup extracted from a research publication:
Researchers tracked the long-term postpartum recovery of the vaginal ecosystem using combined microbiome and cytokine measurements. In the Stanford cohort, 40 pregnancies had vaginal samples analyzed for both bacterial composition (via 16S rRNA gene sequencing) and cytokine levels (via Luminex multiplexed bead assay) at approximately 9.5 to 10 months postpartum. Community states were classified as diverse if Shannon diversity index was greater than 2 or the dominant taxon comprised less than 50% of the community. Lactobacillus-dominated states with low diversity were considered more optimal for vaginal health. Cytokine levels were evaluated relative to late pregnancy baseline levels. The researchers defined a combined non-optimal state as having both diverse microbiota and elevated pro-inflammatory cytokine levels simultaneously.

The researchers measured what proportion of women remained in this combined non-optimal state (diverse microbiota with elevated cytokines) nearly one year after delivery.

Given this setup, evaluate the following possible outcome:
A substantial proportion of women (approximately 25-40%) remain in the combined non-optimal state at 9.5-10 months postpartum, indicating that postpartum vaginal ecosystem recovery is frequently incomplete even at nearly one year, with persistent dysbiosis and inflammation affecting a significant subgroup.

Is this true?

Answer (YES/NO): YES